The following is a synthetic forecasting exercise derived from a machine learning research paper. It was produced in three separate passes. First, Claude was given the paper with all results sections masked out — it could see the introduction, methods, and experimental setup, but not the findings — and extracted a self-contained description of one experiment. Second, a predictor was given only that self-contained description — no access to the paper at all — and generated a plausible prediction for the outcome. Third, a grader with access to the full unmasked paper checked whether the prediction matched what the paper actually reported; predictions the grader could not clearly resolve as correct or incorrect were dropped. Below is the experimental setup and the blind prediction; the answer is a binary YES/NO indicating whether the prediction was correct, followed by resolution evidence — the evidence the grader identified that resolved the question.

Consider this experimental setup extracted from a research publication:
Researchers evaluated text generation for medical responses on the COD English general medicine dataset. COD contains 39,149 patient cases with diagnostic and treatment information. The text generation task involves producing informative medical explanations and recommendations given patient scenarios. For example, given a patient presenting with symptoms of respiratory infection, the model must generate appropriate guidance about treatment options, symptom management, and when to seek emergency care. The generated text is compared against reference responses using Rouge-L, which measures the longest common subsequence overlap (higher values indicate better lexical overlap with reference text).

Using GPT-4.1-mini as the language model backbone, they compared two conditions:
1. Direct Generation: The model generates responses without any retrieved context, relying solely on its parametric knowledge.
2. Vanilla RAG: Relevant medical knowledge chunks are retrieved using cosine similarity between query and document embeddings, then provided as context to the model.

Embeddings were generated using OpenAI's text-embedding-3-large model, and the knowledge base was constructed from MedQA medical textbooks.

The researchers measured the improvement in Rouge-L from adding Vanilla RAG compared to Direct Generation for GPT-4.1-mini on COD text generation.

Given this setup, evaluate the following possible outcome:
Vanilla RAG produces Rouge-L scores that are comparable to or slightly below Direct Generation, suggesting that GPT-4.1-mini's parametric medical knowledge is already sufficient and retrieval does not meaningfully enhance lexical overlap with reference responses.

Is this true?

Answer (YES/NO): NO